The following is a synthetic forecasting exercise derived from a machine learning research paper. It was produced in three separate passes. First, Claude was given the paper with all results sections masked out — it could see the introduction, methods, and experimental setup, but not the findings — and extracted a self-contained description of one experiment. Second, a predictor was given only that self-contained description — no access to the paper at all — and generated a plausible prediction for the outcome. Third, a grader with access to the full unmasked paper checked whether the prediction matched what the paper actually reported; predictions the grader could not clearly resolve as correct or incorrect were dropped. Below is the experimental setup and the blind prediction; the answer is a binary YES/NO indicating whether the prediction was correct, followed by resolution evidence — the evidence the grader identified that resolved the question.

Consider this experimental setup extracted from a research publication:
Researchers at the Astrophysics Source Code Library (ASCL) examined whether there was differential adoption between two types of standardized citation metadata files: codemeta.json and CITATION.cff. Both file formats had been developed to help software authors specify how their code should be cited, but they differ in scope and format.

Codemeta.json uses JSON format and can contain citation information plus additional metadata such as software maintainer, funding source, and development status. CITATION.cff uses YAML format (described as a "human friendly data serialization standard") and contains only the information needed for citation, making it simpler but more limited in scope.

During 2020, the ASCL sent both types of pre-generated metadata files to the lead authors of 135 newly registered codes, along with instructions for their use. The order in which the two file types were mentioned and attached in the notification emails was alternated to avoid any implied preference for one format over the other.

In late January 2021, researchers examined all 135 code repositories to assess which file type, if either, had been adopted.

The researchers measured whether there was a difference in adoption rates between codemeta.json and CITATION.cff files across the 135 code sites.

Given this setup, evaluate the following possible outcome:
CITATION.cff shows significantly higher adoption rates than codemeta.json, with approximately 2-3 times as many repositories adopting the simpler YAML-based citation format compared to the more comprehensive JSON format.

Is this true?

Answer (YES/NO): NO